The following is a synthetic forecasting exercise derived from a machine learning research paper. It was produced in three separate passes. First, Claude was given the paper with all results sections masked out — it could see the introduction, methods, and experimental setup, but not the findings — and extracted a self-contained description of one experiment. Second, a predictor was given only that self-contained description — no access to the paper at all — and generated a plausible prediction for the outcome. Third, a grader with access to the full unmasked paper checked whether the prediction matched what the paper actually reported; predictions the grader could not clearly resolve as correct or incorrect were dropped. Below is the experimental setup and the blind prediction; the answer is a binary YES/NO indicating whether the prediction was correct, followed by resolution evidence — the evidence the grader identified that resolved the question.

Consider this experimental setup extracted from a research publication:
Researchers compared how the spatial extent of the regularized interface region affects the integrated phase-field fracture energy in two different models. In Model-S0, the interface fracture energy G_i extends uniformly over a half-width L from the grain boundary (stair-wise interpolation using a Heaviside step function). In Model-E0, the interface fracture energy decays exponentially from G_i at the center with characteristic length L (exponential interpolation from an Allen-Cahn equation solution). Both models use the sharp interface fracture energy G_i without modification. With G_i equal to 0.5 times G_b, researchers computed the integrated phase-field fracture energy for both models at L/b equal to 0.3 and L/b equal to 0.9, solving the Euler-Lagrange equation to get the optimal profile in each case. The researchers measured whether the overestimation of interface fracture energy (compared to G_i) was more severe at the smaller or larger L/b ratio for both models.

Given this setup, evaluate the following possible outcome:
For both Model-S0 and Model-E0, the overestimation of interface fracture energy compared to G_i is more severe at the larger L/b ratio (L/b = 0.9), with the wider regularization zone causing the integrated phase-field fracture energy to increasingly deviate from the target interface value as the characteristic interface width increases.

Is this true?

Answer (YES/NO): NO